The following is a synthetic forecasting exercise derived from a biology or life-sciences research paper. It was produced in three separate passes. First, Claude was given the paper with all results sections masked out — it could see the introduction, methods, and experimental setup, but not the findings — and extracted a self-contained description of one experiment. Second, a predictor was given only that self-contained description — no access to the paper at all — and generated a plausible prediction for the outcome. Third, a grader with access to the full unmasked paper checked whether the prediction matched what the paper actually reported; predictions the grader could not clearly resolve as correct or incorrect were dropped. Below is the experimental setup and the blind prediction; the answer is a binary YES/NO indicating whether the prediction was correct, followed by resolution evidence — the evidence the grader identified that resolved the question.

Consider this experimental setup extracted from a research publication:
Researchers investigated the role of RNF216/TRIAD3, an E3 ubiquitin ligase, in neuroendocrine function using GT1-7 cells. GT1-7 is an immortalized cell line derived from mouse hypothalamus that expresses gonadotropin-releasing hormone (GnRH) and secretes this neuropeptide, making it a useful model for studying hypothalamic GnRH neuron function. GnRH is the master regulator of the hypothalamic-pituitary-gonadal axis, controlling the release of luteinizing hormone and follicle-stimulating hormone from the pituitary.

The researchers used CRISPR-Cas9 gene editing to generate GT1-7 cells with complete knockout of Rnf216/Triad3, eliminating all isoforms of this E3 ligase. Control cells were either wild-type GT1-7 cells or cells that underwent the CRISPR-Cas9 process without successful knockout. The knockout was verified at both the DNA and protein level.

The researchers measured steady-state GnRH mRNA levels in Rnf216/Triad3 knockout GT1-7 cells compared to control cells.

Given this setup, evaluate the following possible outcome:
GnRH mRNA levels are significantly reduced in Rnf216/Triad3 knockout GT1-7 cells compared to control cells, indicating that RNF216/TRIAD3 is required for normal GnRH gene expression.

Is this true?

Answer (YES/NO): YES